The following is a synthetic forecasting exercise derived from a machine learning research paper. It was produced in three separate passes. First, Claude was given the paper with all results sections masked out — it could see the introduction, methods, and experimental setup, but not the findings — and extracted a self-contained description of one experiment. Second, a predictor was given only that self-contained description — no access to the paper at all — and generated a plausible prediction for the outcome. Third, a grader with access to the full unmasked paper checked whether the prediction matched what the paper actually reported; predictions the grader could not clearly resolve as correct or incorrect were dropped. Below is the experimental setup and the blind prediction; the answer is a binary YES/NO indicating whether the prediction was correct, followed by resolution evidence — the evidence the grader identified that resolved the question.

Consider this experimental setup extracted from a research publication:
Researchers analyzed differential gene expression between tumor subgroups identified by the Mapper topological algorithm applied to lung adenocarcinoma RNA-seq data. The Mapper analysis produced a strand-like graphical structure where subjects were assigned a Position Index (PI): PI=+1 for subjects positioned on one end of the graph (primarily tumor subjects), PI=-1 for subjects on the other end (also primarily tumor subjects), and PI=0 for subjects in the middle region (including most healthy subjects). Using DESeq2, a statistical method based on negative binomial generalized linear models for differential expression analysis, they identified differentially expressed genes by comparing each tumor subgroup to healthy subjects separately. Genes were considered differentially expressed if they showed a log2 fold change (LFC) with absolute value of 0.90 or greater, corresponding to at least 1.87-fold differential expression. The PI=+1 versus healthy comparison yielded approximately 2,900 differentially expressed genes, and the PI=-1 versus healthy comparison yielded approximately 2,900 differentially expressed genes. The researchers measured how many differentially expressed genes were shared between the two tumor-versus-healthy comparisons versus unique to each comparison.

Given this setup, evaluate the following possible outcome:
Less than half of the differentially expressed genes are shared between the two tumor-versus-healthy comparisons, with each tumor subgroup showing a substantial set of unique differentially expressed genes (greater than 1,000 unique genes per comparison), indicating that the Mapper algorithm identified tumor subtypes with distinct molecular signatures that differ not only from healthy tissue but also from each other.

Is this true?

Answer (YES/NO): NO